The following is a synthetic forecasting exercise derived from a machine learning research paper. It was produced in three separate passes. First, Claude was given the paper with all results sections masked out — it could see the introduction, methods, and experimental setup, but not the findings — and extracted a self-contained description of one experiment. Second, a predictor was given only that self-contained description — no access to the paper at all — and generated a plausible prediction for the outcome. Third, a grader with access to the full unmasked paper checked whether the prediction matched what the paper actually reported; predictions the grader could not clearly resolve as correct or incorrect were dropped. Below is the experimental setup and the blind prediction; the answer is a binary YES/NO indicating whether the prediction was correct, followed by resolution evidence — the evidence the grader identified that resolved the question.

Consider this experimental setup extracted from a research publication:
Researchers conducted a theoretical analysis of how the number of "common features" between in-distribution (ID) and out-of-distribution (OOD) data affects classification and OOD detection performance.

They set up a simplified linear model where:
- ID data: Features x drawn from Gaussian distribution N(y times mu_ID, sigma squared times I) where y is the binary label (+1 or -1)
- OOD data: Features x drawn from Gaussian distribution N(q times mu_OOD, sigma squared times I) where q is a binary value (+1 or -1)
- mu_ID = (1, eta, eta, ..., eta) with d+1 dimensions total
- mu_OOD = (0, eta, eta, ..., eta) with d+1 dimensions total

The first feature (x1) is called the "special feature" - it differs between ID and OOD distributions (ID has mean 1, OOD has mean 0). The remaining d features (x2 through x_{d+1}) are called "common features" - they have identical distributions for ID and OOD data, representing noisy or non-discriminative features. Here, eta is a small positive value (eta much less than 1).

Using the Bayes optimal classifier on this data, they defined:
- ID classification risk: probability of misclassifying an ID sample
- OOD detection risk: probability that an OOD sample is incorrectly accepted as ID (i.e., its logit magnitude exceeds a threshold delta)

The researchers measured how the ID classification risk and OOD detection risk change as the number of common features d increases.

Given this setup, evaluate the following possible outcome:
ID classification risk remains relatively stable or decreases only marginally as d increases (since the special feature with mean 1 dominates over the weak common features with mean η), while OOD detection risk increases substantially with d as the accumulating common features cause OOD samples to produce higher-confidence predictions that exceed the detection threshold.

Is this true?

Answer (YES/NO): YES